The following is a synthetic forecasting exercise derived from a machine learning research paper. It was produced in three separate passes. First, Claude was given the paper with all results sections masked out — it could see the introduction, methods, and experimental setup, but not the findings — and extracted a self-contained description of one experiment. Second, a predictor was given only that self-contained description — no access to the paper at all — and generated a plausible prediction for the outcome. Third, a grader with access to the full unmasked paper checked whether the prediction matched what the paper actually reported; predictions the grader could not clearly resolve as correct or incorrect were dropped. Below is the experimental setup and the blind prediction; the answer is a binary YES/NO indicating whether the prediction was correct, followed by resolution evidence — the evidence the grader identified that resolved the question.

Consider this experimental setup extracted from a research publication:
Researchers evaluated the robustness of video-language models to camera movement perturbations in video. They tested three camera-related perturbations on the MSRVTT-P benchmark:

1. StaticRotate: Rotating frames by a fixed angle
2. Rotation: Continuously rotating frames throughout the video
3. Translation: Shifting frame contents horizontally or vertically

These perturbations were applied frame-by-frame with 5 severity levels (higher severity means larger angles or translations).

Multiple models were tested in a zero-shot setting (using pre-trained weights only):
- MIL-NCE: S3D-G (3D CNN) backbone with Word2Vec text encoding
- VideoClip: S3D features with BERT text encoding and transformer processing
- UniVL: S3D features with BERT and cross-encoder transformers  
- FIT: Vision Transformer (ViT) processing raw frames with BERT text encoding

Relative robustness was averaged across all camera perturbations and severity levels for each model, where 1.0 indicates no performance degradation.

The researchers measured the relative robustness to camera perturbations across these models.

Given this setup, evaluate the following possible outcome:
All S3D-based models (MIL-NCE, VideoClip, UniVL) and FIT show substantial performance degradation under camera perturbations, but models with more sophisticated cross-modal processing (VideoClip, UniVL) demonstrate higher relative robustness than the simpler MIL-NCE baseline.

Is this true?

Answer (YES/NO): NO